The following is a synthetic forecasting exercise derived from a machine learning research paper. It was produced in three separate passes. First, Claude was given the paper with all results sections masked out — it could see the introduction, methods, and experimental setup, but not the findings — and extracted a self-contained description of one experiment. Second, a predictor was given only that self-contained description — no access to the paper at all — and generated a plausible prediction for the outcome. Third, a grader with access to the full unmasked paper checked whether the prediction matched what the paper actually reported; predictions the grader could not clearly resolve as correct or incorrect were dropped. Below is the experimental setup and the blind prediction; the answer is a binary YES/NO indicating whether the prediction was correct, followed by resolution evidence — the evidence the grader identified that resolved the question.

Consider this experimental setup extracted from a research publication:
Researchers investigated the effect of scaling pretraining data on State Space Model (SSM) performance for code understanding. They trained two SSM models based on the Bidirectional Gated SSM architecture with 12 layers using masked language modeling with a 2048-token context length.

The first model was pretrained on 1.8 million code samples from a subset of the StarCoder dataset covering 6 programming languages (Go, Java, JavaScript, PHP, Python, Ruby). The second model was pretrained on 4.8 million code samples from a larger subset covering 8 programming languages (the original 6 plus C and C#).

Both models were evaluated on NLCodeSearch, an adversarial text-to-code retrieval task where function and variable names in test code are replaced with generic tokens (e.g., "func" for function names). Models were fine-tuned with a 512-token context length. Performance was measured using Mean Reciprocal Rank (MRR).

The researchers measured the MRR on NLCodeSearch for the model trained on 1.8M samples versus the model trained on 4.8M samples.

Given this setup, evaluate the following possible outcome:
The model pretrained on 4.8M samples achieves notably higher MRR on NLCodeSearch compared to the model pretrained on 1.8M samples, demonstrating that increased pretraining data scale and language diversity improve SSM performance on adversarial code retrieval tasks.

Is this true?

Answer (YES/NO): NO